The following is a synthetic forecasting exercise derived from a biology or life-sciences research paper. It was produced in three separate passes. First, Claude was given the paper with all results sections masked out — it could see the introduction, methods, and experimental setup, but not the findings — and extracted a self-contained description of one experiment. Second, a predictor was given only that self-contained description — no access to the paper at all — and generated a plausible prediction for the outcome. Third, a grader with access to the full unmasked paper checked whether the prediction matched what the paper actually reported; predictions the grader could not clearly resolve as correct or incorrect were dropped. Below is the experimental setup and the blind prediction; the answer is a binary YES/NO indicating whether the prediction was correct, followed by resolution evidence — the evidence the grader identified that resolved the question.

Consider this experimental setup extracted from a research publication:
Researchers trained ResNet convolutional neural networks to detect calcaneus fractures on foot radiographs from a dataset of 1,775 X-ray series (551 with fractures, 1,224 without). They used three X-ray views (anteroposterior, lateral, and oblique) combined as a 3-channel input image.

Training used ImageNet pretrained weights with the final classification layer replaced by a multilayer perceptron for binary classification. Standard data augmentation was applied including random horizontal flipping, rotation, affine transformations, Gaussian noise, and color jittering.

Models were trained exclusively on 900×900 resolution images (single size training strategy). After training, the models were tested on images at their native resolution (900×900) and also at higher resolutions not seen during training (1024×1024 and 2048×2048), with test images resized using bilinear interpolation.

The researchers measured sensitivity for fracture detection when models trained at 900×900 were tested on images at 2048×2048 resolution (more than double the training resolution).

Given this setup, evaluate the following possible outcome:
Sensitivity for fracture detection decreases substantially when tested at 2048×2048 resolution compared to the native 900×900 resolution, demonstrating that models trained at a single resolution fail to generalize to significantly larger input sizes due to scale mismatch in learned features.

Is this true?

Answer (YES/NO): YES